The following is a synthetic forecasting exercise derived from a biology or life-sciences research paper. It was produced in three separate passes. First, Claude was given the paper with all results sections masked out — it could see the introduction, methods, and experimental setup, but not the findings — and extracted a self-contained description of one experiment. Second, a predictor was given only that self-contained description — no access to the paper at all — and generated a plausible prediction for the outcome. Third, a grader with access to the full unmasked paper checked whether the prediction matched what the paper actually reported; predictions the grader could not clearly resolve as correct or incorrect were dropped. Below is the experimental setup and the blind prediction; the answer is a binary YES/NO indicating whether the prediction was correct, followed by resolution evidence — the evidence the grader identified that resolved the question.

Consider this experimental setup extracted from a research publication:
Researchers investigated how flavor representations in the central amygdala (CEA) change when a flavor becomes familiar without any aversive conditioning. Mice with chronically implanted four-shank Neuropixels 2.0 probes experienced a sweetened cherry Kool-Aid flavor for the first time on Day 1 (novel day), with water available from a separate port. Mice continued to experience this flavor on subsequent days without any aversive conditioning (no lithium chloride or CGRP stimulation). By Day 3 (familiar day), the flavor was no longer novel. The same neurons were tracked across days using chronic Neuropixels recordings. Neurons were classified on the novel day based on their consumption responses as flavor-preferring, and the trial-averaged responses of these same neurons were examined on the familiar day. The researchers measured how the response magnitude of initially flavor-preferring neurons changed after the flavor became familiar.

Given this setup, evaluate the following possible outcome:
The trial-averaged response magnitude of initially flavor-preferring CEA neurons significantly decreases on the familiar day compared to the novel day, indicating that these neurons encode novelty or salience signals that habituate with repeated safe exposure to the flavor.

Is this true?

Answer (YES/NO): YES